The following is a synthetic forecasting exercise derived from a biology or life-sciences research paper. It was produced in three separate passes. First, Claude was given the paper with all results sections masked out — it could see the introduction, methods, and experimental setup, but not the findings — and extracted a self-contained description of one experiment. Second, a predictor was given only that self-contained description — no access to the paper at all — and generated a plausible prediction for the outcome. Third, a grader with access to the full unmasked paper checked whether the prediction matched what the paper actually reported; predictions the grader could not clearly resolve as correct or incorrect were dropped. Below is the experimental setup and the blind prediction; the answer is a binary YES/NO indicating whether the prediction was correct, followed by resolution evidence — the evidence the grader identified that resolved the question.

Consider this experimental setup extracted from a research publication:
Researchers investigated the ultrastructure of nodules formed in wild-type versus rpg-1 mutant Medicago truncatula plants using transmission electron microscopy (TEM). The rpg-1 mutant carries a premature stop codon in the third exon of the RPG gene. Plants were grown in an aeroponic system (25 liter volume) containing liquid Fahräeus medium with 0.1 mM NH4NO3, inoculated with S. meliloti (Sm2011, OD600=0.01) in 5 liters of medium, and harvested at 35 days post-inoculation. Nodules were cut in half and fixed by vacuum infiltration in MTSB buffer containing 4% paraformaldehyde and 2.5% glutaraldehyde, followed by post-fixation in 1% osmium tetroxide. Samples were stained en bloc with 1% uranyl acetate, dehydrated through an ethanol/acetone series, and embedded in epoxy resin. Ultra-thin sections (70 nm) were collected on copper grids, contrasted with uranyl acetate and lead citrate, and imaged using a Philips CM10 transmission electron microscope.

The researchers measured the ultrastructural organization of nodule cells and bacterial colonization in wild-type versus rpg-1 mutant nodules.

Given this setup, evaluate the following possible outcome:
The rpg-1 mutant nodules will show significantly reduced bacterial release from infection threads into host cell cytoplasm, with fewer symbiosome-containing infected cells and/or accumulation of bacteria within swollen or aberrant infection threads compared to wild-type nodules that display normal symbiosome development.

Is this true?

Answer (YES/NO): NO